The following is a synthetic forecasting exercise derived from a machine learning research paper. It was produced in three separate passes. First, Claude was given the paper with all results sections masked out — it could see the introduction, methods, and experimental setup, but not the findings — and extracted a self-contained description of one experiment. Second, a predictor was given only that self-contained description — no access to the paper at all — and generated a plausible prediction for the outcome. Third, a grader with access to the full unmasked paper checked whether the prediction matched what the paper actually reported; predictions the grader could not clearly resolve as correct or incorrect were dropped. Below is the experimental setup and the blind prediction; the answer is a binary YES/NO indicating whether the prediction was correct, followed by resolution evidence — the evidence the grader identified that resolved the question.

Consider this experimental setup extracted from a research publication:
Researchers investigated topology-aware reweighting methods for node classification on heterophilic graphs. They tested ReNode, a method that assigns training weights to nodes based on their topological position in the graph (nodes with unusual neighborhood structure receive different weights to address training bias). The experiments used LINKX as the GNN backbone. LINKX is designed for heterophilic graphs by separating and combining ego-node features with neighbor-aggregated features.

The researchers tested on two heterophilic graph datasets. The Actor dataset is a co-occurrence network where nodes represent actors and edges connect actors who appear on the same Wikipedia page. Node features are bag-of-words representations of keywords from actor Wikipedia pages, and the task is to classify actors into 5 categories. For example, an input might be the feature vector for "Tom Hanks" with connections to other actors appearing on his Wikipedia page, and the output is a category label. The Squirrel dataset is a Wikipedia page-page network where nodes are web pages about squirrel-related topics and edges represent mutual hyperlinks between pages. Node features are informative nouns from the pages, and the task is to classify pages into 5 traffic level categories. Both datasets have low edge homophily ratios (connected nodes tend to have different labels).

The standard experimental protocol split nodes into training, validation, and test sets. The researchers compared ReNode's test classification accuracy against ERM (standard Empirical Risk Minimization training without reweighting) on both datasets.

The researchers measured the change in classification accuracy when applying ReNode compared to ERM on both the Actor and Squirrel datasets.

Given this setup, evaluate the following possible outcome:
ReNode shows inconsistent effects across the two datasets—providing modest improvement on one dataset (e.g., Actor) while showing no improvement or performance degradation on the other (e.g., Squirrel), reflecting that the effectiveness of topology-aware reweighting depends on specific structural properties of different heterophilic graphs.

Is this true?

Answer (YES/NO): NO